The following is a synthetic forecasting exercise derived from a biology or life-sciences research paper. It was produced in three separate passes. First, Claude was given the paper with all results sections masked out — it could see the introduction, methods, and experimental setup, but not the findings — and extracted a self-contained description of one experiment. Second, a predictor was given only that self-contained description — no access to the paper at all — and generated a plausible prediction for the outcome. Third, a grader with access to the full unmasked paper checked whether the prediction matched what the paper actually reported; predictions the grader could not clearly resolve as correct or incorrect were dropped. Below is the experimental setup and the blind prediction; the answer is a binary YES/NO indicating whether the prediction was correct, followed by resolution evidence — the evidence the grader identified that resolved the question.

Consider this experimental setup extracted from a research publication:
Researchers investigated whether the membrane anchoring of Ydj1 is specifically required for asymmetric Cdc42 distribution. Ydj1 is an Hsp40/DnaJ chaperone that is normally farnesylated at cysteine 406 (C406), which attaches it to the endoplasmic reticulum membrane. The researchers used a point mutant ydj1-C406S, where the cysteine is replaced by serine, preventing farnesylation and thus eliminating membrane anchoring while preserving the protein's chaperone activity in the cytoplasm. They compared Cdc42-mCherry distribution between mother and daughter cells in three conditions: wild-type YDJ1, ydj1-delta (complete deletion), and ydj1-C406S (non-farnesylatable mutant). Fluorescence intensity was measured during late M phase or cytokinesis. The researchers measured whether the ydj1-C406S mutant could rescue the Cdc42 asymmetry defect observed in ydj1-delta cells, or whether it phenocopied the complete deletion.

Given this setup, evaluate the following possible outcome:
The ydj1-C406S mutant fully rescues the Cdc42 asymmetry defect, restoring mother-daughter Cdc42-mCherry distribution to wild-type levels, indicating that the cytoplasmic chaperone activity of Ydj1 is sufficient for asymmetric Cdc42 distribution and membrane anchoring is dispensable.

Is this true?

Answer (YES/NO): NO